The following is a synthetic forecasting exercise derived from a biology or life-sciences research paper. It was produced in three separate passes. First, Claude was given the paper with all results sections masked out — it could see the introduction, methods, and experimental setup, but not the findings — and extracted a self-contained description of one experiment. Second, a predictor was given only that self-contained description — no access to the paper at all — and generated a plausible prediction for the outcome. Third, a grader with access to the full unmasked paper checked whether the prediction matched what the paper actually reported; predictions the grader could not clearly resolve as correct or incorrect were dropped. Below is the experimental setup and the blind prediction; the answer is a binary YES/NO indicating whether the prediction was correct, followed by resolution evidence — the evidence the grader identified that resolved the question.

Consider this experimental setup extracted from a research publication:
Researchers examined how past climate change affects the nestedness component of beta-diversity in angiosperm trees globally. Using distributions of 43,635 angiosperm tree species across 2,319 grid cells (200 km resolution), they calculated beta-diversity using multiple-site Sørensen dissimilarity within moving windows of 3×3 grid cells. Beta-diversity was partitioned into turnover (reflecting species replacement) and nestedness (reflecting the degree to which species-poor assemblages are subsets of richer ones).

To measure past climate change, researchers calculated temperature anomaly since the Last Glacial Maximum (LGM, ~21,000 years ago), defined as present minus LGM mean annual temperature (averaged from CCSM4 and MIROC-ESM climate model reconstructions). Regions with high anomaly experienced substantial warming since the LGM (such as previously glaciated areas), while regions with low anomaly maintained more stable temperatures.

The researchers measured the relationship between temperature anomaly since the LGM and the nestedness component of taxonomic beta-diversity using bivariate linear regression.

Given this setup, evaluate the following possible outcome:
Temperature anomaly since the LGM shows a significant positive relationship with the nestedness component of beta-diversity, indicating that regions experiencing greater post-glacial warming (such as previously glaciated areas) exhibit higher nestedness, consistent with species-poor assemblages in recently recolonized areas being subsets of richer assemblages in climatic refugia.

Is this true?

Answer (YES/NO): YES